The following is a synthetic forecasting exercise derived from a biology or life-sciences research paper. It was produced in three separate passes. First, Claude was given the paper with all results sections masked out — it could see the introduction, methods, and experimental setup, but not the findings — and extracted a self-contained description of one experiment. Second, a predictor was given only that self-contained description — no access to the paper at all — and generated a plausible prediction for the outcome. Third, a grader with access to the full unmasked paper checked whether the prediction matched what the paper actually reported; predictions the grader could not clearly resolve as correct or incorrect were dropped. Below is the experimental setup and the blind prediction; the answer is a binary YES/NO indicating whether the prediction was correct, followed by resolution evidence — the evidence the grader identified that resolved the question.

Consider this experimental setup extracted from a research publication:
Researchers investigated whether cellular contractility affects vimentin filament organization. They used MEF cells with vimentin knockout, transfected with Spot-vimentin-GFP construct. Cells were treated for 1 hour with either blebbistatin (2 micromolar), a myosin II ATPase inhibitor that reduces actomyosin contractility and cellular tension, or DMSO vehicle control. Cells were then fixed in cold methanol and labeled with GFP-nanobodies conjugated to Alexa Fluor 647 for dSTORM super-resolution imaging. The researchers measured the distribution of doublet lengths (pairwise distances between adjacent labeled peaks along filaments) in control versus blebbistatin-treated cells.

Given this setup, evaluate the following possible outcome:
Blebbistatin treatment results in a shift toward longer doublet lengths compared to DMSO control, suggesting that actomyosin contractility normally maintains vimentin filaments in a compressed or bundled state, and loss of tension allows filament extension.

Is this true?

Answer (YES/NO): NO